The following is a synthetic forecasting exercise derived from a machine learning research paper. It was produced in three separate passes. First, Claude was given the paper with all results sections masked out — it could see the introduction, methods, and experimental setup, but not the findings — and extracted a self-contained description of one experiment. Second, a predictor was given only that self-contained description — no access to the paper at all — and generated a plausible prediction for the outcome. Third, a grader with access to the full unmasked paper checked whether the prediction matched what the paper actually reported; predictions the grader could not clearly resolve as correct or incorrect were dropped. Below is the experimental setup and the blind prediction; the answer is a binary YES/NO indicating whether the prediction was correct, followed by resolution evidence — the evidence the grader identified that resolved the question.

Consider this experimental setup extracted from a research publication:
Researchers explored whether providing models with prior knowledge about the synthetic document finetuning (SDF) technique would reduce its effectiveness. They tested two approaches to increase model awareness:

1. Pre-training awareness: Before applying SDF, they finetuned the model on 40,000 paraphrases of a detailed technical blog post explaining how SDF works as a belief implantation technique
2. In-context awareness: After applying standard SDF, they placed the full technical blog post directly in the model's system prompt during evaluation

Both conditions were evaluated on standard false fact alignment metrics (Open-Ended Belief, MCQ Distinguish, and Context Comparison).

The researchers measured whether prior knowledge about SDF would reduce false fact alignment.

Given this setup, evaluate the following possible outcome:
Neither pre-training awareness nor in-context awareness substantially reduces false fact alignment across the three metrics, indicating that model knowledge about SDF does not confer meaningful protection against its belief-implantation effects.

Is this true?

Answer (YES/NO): YES